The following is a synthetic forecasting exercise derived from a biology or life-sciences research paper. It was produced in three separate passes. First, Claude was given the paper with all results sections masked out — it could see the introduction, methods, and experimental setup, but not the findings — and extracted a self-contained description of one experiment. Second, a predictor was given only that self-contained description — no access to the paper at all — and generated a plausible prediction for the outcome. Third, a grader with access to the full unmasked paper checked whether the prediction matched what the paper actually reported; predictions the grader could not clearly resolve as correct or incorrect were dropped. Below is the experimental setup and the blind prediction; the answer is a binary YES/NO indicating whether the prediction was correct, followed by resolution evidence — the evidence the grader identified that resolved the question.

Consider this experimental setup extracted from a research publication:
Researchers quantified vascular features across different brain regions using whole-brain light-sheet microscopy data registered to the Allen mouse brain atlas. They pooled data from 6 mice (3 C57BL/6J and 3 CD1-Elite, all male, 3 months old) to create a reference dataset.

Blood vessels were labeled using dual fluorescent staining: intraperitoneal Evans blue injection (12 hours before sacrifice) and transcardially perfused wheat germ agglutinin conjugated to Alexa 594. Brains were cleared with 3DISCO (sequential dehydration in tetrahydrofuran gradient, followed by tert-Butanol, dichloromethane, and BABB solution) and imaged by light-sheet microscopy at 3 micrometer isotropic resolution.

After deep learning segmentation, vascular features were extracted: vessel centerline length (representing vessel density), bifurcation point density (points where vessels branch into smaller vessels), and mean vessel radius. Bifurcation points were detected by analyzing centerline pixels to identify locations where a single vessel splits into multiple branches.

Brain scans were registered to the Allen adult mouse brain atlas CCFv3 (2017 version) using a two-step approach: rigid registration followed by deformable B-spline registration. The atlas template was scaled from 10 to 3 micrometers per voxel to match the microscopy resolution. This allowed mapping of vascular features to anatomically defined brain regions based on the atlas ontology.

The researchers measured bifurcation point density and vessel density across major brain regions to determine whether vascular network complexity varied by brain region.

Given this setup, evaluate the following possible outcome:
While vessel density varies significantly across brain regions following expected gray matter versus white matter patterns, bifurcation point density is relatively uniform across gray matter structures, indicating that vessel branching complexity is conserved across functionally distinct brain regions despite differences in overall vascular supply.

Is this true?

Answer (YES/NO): NO